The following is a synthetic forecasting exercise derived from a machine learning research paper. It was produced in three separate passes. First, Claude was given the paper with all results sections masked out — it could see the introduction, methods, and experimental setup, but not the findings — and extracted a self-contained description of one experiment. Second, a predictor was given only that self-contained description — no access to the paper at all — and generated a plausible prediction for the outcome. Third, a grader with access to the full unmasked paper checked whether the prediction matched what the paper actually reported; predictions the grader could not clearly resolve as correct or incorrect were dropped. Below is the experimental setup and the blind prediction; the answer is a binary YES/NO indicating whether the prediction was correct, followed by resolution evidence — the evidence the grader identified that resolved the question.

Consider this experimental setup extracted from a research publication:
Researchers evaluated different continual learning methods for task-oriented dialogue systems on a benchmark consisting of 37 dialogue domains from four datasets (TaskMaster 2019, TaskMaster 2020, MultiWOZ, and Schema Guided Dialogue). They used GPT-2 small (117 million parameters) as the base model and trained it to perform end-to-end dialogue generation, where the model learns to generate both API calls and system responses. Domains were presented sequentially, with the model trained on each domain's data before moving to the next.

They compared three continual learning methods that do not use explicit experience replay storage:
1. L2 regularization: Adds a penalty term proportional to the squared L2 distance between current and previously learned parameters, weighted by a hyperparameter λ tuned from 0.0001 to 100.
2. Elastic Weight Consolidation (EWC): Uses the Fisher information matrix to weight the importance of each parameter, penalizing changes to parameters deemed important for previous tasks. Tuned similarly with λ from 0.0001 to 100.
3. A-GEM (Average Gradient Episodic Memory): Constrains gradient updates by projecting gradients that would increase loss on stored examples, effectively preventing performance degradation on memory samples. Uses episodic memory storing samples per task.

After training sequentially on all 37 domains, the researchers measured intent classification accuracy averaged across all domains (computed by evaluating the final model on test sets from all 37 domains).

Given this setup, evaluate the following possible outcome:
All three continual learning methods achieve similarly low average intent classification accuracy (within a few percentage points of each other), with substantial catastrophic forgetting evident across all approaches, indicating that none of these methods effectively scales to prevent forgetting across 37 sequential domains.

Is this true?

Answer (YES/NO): NO